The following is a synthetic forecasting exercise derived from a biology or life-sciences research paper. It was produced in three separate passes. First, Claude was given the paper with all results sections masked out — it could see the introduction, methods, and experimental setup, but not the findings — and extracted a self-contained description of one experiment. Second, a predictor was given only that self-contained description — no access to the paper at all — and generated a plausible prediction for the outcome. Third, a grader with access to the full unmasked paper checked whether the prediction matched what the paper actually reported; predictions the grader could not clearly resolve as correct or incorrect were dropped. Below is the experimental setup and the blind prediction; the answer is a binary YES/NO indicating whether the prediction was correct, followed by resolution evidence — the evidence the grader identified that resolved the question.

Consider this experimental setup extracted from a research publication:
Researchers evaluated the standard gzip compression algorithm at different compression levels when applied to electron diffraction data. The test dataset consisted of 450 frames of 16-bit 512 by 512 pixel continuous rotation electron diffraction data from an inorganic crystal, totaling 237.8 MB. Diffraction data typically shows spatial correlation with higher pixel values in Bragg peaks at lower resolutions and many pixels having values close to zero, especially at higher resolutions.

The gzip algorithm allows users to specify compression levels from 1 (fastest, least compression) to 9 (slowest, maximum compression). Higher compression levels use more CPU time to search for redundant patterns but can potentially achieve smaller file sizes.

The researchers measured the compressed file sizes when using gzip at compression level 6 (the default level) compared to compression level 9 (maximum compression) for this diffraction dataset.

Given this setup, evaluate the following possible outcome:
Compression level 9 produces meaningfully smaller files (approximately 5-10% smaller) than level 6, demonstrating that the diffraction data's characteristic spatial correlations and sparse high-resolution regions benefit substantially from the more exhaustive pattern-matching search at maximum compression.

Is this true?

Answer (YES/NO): NO